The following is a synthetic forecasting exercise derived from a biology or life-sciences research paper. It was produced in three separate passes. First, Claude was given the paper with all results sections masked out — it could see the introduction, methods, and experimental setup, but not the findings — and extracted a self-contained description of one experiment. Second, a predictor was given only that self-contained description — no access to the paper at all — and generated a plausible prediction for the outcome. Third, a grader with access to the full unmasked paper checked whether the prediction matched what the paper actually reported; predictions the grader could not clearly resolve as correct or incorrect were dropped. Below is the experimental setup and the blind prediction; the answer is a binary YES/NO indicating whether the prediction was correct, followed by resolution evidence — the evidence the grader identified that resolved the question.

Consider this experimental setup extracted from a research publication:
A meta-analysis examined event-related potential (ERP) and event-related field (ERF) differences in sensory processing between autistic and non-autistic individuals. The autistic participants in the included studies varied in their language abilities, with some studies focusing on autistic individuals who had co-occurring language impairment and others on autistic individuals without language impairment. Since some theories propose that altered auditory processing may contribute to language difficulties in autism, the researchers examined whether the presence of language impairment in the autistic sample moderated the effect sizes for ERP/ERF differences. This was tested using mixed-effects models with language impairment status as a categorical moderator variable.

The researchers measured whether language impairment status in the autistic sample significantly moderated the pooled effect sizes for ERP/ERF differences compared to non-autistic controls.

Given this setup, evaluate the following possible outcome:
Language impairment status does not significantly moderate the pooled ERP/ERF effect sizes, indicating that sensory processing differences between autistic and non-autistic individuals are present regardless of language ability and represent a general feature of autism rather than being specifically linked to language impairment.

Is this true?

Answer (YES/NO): NO